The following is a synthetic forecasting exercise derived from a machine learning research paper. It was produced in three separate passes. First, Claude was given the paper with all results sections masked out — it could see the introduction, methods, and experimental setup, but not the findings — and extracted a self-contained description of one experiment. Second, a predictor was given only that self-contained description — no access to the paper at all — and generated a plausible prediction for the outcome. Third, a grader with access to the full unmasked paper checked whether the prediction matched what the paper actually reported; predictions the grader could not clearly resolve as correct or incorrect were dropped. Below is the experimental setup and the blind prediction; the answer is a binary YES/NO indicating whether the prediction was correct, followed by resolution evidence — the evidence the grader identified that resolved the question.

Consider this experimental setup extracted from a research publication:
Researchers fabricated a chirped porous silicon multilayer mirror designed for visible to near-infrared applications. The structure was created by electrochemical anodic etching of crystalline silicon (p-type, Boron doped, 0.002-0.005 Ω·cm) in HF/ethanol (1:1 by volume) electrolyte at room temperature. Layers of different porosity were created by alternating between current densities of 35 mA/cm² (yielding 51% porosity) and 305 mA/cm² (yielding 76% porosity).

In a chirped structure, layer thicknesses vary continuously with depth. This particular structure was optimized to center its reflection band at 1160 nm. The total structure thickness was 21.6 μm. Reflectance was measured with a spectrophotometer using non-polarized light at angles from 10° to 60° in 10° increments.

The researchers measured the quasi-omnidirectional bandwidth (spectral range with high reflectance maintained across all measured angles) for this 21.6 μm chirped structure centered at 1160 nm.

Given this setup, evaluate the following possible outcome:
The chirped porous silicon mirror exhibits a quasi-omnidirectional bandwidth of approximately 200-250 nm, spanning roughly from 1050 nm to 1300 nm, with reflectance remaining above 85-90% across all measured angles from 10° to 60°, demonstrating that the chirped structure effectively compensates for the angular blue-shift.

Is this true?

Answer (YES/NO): NO